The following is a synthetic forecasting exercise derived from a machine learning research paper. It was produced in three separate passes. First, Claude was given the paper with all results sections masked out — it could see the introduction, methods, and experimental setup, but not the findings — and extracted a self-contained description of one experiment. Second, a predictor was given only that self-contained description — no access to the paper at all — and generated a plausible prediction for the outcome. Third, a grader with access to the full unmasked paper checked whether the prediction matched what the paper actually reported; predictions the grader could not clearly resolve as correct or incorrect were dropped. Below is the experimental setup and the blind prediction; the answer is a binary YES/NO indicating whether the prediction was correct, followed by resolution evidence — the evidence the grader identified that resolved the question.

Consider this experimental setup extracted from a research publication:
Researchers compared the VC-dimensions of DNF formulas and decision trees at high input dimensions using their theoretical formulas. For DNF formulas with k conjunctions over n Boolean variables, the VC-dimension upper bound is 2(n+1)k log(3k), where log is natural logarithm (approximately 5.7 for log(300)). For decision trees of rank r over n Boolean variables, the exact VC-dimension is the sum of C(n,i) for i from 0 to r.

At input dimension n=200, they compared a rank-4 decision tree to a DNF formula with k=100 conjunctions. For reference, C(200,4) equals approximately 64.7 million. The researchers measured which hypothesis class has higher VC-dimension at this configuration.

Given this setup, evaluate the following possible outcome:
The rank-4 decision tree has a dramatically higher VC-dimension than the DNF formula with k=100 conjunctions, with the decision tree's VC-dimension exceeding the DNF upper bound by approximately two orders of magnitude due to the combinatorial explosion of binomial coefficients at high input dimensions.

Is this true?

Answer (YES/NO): YES